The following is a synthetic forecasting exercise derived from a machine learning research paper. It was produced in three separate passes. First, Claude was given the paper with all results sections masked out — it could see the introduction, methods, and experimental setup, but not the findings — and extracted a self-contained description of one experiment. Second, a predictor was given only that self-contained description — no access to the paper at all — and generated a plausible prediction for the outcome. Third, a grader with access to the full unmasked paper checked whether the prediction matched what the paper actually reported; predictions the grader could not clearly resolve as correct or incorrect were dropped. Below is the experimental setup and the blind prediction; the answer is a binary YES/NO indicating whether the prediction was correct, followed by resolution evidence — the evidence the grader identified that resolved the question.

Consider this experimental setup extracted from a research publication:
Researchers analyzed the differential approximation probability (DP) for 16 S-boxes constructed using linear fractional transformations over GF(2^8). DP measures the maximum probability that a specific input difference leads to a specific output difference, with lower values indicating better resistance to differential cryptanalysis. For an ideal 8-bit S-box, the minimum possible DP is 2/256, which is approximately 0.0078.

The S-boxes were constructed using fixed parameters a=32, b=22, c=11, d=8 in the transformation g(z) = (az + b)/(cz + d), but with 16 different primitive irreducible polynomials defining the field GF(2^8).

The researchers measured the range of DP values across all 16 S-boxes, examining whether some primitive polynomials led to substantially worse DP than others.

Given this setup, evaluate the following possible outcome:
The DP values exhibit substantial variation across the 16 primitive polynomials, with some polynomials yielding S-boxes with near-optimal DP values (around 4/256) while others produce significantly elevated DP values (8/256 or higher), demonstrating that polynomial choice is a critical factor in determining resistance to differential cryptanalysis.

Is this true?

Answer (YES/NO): NO